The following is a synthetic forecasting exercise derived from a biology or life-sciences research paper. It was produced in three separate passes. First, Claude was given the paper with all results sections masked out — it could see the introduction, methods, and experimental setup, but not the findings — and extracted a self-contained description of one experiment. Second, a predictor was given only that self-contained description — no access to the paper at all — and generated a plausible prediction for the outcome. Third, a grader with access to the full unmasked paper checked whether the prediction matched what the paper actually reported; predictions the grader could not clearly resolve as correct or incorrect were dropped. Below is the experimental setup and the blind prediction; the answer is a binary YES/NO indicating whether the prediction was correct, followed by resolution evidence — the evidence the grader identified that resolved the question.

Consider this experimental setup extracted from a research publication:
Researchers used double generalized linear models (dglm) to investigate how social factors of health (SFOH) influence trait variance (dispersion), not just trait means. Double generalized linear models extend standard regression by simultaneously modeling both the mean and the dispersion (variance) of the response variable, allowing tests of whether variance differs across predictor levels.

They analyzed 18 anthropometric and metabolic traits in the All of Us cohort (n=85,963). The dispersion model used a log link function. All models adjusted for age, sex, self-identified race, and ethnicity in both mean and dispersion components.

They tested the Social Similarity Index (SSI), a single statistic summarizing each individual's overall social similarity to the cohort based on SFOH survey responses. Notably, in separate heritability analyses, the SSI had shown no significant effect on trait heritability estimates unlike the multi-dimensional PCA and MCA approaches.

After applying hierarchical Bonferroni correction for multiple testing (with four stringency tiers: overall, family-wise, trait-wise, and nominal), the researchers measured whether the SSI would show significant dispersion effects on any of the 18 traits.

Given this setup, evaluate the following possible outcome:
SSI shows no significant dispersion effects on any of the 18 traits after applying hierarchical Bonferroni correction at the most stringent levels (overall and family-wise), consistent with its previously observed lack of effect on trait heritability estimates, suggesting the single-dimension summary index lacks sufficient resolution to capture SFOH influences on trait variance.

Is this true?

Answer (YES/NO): NO